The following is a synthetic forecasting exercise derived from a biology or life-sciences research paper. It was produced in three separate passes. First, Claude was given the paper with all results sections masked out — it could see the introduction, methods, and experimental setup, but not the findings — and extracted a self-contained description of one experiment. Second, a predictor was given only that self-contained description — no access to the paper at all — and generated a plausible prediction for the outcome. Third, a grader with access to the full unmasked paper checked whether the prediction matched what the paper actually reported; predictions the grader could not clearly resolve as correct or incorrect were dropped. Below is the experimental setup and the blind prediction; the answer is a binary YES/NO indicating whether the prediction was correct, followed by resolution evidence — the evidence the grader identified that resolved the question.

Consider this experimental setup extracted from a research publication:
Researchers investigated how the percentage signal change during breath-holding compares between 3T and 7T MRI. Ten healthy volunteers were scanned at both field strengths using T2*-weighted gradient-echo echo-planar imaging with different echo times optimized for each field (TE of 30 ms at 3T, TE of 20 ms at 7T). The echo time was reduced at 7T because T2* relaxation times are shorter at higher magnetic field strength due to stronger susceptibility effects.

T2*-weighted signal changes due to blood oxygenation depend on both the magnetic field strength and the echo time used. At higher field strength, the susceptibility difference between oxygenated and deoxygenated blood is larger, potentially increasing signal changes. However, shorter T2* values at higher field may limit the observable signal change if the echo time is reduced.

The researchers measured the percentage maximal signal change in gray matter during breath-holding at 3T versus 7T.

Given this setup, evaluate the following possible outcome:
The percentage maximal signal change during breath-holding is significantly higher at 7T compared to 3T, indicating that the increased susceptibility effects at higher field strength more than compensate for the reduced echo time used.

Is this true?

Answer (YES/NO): YES